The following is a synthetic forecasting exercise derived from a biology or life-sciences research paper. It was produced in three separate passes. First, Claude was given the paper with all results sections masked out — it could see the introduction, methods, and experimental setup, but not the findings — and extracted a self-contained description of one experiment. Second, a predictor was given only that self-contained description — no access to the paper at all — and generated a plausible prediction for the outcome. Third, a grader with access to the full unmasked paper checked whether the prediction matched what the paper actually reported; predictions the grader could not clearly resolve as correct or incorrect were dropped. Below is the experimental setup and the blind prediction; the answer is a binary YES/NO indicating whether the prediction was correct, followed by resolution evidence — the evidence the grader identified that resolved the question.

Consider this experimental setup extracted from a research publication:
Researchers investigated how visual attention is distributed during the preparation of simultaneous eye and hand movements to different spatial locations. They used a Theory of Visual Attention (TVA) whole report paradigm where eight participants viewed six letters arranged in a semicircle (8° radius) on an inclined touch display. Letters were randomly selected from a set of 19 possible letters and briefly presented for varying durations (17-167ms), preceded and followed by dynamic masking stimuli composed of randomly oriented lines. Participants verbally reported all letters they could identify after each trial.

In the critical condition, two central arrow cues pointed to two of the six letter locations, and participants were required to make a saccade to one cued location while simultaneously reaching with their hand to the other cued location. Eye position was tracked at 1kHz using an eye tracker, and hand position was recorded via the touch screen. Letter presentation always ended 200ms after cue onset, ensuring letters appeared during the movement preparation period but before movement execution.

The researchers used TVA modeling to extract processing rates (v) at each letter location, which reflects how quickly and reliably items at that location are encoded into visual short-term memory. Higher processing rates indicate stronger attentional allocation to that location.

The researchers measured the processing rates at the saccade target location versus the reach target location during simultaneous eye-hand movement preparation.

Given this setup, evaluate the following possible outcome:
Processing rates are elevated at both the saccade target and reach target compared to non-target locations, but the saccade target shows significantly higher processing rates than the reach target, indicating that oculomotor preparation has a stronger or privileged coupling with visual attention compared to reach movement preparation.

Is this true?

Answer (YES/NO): NO